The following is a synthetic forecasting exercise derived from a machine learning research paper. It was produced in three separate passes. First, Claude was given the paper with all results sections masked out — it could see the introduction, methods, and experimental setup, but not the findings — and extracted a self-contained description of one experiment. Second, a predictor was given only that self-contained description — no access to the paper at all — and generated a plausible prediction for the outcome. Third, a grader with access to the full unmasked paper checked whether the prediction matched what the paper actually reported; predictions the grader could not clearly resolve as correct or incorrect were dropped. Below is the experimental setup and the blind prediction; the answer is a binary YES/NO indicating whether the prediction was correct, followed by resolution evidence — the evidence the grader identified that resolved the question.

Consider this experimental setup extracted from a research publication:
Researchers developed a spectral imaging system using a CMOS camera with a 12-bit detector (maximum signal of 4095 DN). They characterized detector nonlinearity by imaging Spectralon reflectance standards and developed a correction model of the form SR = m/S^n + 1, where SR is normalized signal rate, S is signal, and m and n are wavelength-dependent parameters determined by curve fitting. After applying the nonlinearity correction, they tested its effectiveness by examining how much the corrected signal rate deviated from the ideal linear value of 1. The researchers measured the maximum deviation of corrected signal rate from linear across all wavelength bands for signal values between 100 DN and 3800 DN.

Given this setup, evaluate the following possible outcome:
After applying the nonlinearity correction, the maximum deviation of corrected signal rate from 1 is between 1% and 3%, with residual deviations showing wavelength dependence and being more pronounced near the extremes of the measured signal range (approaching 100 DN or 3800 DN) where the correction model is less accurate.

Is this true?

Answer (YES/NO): NO